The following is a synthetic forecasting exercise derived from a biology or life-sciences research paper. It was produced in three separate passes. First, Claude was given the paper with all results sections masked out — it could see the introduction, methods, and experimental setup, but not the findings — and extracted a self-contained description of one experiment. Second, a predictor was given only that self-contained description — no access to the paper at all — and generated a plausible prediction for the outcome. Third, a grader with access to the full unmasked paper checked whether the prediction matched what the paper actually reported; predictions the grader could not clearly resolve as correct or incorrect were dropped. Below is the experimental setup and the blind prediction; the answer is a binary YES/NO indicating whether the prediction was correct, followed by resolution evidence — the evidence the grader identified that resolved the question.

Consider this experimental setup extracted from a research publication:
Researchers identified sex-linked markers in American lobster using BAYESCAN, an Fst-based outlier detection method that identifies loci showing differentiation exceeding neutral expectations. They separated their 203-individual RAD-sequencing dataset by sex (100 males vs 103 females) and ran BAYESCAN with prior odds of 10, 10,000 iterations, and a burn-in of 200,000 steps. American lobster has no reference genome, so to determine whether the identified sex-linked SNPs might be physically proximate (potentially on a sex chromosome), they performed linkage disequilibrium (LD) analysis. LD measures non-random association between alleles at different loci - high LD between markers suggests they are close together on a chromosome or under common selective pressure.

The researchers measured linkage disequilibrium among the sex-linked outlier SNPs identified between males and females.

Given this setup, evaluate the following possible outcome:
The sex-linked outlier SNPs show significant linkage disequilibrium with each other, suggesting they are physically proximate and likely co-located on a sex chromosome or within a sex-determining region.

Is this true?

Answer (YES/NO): YES